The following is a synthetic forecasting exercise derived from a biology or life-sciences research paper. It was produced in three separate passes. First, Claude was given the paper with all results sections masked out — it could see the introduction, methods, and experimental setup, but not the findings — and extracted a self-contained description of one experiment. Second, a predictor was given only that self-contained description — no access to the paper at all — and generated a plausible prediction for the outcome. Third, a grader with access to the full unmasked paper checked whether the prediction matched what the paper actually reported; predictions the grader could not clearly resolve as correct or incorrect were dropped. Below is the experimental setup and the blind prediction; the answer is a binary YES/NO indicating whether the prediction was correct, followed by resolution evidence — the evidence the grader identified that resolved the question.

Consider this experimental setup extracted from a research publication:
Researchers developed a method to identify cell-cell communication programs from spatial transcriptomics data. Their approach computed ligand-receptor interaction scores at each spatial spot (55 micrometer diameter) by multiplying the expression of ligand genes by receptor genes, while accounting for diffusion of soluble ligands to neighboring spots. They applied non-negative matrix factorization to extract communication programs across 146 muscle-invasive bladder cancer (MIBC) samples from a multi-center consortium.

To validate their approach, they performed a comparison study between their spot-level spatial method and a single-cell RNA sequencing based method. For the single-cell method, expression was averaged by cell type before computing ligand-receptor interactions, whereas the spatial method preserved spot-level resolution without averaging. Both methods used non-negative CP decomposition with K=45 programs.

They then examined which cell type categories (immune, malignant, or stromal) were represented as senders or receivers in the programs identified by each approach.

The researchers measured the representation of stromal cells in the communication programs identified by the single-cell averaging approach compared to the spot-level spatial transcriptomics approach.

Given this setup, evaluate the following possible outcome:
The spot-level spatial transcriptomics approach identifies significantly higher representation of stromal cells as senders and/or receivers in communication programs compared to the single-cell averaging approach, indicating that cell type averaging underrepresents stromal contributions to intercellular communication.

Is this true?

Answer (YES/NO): YES